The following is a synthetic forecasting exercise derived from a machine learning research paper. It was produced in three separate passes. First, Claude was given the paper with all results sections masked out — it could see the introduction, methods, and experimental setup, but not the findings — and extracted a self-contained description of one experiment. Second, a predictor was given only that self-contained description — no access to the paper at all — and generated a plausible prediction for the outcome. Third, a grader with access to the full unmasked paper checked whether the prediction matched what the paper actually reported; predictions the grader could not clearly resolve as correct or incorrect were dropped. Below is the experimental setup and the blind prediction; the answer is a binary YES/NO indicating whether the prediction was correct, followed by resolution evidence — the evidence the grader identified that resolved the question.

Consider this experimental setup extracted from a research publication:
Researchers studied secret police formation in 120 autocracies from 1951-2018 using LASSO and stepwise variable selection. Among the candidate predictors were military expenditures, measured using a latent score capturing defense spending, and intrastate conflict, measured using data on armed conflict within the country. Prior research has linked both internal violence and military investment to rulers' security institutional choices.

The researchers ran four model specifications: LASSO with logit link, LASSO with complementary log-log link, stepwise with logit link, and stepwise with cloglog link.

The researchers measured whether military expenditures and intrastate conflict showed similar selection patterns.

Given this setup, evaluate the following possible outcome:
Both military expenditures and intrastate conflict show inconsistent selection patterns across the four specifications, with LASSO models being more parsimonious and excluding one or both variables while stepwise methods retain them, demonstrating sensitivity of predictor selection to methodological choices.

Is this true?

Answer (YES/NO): NO